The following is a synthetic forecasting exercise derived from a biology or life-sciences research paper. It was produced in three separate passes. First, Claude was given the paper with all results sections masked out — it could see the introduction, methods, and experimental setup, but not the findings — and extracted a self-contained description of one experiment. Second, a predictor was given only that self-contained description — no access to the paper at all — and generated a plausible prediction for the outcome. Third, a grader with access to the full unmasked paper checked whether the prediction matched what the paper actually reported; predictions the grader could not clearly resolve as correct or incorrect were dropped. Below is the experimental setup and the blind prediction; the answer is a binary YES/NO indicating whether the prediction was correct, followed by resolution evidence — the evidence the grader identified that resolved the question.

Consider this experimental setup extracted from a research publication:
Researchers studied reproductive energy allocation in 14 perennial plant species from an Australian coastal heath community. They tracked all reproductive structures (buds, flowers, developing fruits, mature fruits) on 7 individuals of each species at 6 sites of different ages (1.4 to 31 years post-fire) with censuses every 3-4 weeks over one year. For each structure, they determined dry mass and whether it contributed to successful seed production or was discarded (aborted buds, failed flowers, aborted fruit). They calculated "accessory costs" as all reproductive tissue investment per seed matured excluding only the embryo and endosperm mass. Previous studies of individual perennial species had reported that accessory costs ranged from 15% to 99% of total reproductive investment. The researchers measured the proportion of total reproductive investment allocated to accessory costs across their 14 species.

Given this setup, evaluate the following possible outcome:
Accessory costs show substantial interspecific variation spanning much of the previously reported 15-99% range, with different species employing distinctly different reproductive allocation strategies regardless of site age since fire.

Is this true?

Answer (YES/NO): NO